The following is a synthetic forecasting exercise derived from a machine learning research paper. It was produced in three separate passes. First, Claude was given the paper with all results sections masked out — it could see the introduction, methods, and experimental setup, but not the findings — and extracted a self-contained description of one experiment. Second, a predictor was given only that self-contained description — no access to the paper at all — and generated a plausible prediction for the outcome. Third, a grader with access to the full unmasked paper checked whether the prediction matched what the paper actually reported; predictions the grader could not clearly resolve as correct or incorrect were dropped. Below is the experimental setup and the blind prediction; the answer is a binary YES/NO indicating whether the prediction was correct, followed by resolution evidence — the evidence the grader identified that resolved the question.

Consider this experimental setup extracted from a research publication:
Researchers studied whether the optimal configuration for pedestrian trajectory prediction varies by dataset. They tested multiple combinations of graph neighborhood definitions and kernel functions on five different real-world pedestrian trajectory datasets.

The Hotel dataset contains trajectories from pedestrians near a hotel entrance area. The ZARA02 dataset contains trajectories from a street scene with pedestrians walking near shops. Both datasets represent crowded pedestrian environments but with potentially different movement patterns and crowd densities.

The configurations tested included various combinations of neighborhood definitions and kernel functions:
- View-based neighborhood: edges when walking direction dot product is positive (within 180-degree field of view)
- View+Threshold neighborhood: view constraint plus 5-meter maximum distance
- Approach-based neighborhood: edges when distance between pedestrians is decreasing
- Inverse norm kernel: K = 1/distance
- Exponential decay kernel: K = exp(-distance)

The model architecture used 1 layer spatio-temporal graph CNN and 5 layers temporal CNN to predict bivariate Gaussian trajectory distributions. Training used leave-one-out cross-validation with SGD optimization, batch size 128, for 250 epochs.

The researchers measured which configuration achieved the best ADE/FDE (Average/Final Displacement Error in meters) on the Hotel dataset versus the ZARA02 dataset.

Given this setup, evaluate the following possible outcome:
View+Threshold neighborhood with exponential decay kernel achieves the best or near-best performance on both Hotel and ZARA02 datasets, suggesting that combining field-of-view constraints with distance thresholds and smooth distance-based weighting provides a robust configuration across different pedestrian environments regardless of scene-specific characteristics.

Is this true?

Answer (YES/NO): NO